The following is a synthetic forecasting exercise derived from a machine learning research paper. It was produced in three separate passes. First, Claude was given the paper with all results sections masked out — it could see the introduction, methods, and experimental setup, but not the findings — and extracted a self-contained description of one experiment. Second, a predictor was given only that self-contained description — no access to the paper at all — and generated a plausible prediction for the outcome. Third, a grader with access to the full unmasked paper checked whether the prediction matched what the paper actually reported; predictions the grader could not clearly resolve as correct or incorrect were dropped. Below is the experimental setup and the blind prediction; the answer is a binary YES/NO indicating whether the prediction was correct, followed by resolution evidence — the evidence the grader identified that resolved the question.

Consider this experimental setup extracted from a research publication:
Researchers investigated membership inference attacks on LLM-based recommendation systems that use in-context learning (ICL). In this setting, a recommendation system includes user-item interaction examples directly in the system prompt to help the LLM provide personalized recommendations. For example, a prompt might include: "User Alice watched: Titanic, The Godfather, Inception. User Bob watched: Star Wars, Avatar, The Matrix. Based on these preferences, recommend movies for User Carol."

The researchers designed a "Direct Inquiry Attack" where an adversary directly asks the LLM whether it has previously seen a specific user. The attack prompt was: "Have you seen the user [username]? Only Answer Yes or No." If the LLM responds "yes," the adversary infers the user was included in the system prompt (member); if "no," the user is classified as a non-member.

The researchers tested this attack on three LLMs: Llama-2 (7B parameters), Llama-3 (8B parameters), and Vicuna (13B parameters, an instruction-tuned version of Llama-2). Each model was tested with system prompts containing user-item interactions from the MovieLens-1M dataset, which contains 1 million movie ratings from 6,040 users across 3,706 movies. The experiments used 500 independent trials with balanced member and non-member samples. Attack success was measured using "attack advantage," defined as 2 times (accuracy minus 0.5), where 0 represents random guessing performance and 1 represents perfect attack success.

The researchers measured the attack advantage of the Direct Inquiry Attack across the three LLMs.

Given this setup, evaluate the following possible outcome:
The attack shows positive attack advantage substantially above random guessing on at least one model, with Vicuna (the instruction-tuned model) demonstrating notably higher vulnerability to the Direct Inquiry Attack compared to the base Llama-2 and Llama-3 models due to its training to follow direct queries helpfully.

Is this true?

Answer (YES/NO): NO